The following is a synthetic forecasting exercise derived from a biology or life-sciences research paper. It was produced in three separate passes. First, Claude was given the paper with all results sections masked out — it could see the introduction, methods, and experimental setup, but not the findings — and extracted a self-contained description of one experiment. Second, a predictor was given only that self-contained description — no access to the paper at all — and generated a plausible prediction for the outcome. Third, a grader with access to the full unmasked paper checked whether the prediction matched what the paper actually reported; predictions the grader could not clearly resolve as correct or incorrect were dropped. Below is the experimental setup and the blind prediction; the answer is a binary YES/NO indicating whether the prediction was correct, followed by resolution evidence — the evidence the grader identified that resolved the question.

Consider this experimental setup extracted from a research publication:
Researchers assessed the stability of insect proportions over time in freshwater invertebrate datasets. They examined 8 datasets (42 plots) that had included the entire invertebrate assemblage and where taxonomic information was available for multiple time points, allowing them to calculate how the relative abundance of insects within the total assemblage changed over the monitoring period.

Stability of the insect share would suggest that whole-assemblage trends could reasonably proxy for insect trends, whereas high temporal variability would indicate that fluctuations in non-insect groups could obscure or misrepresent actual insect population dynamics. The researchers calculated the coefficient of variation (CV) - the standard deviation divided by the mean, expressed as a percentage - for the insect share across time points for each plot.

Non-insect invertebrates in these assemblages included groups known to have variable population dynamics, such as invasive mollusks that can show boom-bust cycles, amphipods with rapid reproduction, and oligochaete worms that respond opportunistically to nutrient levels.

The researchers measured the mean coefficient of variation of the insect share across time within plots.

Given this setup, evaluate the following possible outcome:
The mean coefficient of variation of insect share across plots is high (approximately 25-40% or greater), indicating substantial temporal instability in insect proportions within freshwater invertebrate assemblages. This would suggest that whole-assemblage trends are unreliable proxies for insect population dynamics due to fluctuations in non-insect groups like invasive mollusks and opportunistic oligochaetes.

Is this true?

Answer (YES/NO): YES